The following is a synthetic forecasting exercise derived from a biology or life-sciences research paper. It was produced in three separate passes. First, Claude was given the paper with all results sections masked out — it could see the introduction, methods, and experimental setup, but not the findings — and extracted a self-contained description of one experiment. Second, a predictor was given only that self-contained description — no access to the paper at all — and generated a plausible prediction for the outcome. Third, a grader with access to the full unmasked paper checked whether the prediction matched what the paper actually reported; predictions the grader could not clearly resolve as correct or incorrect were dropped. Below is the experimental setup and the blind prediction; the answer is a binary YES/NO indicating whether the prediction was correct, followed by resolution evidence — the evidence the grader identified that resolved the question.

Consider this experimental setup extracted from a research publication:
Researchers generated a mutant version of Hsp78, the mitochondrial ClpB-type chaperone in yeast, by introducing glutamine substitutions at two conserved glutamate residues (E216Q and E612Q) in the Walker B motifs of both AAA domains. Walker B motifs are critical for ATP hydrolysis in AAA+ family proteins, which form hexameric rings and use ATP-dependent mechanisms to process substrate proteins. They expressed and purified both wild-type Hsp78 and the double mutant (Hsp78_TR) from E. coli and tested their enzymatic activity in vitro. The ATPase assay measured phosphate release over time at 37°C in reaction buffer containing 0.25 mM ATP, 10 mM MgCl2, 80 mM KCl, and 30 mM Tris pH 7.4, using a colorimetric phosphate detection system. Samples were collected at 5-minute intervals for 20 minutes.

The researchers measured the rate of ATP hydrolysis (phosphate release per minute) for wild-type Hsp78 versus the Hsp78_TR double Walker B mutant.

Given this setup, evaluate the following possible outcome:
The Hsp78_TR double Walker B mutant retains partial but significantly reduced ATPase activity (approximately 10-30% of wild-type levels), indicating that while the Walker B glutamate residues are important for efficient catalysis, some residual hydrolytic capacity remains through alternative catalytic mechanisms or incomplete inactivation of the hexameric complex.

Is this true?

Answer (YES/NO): YES